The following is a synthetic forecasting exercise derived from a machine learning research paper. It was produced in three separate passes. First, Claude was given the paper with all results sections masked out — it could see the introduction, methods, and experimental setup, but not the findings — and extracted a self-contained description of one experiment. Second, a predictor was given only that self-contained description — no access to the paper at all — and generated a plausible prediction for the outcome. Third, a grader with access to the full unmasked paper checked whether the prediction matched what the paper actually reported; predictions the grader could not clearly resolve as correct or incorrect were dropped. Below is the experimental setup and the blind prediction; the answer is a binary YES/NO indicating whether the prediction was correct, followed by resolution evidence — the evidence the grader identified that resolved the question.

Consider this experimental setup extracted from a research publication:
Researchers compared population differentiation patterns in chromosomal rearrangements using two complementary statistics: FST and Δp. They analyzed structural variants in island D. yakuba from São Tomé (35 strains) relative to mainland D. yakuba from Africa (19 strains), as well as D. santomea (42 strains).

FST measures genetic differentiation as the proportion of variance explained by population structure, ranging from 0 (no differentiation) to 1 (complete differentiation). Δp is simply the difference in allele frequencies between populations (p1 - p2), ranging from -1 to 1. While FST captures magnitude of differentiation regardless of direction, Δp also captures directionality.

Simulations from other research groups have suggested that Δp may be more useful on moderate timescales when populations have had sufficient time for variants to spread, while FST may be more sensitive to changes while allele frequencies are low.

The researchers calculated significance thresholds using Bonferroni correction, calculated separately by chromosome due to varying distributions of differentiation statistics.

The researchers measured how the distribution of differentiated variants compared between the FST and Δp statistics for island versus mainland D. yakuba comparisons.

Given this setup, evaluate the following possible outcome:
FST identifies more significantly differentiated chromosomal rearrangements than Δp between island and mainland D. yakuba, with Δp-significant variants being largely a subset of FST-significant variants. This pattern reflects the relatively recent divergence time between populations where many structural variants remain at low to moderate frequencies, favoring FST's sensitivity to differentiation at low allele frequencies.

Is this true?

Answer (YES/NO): NO